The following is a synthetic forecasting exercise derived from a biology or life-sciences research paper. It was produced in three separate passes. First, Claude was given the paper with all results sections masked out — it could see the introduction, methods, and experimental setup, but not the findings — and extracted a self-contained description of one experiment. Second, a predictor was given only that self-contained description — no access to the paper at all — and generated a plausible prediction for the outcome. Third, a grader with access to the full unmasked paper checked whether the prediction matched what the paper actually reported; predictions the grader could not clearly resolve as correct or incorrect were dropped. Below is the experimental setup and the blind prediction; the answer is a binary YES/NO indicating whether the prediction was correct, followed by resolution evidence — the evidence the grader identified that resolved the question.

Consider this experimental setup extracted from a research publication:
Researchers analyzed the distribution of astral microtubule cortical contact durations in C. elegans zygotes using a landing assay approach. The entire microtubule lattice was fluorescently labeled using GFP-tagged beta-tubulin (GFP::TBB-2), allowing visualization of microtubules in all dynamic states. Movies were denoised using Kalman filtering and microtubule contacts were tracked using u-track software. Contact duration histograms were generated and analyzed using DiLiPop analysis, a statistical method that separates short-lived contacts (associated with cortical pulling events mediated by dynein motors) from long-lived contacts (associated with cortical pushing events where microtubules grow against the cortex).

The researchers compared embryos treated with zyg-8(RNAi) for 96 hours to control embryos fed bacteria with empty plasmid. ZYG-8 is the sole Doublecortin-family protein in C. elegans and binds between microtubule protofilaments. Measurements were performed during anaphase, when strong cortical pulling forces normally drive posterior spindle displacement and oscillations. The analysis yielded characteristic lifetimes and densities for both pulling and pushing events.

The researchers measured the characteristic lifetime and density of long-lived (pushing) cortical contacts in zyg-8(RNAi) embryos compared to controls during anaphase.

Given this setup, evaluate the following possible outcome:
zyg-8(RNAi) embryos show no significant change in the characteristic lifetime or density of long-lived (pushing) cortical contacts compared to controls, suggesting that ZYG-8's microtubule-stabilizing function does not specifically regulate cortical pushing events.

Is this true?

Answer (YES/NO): NO